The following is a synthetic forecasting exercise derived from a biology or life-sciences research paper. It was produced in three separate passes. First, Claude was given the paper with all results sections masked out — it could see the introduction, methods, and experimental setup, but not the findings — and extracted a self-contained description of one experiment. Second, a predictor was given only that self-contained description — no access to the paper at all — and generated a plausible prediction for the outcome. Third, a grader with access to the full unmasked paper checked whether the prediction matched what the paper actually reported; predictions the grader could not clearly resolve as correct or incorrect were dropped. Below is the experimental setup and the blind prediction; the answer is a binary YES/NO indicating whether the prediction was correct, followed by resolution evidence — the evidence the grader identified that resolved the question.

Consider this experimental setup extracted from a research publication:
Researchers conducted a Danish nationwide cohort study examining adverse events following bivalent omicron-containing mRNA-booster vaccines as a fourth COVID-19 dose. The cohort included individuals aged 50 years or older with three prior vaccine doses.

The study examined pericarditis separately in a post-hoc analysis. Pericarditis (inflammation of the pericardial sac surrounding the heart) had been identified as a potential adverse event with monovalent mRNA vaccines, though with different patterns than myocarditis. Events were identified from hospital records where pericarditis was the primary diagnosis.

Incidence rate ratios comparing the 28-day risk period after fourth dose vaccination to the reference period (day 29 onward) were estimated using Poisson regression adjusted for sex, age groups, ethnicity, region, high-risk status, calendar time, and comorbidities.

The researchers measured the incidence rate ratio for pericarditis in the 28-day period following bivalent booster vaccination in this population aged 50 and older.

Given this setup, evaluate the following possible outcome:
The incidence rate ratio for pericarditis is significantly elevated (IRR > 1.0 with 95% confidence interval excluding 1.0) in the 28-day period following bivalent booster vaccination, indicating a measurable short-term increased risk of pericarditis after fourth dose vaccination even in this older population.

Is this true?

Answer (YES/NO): NO